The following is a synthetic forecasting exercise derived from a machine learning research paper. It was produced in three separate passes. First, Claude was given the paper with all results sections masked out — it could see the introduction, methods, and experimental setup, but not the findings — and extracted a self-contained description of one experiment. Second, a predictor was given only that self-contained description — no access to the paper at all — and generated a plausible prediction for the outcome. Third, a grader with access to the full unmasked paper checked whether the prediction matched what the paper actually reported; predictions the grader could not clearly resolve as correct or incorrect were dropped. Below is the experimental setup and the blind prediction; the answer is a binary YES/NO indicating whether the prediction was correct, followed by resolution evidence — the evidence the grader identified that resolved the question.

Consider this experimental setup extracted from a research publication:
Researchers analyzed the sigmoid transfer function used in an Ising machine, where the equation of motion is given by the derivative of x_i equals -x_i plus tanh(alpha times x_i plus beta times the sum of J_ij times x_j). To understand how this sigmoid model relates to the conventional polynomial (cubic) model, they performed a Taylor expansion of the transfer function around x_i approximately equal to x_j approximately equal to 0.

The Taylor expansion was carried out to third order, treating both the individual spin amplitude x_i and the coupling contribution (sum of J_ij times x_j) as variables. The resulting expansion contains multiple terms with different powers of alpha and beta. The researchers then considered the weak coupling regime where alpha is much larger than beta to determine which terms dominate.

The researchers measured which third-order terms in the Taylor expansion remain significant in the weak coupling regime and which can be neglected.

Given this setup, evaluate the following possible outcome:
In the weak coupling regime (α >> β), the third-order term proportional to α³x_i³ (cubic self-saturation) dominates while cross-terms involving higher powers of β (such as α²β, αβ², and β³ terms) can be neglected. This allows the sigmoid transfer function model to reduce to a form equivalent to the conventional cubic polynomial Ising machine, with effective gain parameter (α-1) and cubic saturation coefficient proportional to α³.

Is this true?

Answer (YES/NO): YES